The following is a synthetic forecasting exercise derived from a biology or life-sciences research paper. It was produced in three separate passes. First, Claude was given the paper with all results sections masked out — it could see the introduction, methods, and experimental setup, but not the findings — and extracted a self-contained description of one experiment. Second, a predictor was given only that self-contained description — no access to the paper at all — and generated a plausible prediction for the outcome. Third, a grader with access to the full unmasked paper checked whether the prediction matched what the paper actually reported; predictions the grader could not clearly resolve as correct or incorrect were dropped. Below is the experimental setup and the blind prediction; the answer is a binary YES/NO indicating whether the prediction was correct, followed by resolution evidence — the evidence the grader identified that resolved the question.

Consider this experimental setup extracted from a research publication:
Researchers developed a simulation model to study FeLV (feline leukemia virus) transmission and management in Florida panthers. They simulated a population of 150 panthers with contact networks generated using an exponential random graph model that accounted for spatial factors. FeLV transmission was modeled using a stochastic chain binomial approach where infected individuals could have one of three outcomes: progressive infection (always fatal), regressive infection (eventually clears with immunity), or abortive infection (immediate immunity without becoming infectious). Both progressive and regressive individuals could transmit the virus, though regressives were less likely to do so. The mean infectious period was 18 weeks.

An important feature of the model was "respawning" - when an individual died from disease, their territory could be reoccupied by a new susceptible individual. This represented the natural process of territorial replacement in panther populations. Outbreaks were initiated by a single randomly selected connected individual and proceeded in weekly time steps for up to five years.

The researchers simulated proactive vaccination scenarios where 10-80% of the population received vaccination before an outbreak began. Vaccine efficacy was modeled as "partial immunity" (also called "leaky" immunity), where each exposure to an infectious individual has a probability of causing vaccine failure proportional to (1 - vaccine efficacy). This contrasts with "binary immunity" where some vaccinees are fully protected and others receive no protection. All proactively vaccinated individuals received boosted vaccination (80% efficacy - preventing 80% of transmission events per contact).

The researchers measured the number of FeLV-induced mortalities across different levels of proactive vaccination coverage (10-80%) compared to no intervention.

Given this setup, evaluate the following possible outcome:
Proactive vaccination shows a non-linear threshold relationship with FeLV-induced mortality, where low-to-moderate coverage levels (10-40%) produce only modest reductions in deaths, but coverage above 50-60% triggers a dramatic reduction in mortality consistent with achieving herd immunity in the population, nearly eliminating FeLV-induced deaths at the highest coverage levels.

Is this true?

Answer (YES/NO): NO